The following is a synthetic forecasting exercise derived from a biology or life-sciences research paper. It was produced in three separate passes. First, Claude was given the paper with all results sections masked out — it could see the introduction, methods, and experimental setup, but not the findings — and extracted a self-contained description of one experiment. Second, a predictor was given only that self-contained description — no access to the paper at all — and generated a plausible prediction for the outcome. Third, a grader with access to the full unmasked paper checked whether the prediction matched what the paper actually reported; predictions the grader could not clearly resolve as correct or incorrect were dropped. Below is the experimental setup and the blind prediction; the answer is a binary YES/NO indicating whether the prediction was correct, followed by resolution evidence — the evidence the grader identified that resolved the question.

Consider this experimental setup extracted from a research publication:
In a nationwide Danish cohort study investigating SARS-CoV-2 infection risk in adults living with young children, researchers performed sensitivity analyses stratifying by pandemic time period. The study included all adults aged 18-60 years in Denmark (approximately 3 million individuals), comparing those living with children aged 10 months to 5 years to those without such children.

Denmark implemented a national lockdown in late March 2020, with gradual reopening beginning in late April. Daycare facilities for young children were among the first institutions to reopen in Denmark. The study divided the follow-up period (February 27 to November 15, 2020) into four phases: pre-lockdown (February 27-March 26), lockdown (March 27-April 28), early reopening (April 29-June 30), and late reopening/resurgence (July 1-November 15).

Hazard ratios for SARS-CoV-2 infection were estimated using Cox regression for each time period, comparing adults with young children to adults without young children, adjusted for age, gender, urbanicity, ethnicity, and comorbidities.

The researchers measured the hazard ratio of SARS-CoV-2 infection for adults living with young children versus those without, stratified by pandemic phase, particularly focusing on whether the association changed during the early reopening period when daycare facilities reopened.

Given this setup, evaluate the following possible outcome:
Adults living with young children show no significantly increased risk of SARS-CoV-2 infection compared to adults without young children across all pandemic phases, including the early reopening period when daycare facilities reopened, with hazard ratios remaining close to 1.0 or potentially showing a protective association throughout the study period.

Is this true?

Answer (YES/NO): NO